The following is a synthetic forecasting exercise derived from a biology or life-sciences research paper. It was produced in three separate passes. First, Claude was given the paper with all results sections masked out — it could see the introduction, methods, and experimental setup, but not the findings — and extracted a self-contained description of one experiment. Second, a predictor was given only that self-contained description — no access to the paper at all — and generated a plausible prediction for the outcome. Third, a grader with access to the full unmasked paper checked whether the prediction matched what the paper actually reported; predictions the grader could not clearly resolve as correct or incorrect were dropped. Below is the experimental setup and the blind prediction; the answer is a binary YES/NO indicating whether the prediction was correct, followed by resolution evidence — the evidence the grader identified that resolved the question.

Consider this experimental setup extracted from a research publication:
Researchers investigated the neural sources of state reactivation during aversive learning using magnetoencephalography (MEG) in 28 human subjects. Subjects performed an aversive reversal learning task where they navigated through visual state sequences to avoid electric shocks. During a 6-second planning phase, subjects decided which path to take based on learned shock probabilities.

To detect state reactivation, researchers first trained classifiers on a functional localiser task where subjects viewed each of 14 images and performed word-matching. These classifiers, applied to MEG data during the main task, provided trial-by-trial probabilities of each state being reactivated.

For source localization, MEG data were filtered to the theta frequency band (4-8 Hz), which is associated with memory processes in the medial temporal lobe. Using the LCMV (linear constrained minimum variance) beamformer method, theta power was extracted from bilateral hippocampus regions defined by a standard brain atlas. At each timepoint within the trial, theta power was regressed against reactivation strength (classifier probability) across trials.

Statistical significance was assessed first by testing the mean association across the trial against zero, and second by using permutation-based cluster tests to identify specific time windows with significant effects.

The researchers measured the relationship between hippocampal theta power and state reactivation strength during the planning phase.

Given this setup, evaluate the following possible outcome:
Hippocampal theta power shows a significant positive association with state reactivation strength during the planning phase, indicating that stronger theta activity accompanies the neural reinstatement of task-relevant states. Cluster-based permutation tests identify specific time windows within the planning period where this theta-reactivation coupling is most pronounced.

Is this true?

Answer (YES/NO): YES